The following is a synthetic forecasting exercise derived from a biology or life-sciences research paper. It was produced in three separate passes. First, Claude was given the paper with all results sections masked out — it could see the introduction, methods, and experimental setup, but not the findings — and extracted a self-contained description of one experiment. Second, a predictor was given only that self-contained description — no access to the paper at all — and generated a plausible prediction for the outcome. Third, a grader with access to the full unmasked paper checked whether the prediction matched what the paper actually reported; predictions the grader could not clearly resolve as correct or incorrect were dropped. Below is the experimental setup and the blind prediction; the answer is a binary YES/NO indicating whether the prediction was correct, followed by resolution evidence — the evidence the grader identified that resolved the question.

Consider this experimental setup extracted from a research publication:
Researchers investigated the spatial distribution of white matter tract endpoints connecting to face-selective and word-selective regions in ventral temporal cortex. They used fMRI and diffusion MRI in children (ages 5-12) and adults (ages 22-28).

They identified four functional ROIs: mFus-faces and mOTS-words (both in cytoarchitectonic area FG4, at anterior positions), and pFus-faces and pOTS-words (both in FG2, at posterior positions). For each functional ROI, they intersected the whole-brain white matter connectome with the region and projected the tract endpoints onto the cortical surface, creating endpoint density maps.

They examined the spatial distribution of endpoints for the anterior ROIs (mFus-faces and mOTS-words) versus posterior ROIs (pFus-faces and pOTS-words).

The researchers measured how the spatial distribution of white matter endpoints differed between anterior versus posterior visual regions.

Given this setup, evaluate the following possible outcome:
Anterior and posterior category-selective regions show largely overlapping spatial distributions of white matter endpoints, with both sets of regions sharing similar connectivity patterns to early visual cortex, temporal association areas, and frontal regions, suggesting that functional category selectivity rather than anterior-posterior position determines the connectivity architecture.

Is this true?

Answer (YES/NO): NO